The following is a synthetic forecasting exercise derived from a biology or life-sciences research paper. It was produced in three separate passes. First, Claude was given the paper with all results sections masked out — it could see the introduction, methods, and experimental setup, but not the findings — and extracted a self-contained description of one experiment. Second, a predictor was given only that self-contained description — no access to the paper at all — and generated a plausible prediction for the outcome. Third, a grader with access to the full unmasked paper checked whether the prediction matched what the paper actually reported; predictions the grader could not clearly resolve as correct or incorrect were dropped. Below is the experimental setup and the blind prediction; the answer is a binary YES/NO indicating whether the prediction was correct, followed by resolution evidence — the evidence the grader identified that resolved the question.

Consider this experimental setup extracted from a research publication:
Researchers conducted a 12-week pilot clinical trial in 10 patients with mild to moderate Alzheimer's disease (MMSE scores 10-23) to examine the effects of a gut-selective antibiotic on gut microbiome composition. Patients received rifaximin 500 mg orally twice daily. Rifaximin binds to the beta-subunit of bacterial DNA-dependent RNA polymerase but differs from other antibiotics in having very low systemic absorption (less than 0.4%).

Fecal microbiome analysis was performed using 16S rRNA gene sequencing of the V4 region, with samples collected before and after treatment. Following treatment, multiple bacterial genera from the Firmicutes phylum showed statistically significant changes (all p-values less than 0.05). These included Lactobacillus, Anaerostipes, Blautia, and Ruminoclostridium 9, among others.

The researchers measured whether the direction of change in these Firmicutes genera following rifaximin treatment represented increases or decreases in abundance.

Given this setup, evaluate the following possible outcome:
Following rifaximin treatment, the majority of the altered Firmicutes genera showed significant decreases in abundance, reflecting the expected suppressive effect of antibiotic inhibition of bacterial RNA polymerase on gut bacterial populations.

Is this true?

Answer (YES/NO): NO